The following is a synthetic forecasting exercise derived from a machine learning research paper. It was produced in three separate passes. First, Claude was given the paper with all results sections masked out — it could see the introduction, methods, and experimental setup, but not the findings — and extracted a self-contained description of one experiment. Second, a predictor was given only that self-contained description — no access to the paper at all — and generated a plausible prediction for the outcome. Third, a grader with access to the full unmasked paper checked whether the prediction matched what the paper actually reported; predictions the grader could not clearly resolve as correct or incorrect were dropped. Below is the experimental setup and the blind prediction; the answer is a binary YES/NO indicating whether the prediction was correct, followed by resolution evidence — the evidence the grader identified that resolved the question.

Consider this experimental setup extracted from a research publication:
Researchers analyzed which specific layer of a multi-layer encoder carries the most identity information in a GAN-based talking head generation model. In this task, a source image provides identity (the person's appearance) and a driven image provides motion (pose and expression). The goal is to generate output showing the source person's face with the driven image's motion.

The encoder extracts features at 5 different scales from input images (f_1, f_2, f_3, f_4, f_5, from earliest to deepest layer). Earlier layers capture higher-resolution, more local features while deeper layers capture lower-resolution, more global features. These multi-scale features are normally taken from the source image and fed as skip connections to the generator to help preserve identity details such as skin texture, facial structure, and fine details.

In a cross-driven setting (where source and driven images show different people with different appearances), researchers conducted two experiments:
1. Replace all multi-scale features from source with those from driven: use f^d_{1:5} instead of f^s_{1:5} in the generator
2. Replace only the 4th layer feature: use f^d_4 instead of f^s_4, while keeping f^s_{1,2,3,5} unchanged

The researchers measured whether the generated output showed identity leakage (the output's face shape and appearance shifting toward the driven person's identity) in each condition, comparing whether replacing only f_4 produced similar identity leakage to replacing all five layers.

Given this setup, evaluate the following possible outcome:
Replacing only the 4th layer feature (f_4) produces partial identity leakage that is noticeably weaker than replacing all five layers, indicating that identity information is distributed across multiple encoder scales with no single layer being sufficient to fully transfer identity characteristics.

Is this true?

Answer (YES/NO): NO